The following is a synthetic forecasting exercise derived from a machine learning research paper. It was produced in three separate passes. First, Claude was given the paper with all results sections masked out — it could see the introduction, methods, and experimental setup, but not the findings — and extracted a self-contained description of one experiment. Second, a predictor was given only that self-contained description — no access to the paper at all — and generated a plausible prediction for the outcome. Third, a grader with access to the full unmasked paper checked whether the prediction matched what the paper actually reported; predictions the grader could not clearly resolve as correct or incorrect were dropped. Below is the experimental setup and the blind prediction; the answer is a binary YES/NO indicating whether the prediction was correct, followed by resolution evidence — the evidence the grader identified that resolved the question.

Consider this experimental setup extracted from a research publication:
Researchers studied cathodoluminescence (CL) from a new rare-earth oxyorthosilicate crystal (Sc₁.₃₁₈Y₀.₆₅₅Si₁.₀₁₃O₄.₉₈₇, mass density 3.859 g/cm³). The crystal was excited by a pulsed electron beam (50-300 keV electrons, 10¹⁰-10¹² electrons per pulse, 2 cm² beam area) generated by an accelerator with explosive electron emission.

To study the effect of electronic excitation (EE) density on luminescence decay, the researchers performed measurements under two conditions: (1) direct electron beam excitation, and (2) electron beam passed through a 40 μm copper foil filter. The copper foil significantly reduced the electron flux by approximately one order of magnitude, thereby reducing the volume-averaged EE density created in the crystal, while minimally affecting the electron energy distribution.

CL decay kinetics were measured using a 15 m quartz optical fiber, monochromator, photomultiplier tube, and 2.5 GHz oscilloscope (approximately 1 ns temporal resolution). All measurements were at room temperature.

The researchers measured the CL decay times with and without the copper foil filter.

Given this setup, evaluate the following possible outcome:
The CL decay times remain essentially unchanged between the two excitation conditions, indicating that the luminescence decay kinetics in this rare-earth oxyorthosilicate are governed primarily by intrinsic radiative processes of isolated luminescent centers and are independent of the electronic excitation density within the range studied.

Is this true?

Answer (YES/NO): NO